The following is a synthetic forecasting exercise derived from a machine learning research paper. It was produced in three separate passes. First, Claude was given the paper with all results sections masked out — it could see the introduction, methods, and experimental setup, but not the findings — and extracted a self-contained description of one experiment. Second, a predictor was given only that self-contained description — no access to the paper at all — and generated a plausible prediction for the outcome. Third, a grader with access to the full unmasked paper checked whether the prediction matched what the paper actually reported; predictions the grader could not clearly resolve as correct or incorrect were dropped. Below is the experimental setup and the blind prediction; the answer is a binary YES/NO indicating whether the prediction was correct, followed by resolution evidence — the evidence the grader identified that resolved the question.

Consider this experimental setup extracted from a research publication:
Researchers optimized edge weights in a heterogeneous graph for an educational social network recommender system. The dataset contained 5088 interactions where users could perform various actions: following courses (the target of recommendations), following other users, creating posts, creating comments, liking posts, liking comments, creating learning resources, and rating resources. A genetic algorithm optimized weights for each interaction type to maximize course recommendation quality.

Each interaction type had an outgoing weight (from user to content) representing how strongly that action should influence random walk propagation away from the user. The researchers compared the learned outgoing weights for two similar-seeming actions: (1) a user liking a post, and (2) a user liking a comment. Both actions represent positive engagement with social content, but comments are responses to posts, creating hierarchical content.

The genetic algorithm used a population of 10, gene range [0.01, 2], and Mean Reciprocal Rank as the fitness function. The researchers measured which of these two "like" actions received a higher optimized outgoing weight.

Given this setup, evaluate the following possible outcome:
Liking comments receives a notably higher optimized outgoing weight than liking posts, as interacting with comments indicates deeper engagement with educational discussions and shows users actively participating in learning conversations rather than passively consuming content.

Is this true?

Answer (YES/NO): NO